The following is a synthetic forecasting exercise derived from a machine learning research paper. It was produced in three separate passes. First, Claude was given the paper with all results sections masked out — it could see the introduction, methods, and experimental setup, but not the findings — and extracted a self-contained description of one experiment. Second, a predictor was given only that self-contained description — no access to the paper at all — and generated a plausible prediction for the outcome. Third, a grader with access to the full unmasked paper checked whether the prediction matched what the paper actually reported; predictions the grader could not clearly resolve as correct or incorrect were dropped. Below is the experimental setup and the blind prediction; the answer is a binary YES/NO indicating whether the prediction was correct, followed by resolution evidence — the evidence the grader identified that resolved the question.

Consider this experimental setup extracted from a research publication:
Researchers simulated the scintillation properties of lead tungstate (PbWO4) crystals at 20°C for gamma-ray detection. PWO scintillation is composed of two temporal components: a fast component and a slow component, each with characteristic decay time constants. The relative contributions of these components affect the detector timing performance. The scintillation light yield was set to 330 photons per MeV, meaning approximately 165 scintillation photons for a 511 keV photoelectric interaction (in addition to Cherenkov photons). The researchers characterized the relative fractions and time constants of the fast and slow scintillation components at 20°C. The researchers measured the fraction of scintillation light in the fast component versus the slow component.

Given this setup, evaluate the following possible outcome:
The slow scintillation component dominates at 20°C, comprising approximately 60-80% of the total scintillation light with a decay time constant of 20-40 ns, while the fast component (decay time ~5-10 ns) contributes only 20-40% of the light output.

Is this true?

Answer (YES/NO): NO